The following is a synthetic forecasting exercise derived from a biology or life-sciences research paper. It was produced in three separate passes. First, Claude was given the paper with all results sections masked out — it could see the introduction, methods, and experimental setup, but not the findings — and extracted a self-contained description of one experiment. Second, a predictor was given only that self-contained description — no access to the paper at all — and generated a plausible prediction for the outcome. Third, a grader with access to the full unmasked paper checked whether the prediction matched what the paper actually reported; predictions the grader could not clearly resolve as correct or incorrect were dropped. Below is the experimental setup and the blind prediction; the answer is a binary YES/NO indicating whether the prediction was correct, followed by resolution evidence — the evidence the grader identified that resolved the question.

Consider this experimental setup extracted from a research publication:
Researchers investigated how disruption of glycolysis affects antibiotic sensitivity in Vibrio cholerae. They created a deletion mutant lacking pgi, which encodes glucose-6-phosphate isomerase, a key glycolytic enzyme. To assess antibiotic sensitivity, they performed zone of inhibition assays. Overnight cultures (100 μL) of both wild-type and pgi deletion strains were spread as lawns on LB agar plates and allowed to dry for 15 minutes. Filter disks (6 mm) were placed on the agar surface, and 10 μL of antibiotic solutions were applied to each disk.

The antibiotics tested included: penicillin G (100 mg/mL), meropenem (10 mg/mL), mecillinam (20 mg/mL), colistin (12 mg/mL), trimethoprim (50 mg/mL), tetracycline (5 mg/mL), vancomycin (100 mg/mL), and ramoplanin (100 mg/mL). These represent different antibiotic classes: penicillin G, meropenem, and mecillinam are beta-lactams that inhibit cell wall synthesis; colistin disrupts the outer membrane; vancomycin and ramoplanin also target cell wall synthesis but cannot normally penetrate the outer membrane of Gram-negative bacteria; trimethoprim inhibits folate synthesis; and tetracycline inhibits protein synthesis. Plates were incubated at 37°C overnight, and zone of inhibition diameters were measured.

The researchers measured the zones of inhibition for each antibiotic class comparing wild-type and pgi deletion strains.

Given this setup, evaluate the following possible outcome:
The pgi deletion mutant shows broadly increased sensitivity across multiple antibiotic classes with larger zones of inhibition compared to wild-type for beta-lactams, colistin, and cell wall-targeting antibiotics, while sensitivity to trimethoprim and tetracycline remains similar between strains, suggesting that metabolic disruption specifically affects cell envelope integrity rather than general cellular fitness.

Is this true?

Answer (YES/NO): NO